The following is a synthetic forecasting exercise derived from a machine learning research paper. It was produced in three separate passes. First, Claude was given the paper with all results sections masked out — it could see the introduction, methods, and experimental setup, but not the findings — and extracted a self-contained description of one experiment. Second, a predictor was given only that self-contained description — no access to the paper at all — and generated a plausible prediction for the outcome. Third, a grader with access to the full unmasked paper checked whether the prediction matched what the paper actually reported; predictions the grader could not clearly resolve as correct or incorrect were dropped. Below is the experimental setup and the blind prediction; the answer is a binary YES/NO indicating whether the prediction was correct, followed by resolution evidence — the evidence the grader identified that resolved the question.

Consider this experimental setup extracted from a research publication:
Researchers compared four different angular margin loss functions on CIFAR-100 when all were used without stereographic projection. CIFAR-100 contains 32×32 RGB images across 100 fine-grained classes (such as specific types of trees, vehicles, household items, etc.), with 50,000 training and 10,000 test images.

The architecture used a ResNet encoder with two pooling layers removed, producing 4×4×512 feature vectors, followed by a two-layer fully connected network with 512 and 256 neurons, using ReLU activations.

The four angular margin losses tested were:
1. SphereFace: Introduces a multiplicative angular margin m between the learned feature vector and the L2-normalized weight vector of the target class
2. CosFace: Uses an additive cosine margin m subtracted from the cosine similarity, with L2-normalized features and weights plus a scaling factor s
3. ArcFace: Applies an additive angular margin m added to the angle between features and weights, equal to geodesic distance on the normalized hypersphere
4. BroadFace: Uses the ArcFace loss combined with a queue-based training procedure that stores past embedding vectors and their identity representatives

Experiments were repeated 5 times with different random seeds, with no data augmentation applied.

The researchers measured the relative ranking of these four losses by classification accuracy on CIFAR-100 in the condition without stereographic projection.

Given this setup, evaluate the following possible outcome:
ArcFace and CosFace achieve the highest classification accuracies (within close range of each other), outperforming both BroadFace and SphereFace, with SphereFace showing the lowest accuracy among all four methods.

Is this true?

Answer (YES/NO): NO